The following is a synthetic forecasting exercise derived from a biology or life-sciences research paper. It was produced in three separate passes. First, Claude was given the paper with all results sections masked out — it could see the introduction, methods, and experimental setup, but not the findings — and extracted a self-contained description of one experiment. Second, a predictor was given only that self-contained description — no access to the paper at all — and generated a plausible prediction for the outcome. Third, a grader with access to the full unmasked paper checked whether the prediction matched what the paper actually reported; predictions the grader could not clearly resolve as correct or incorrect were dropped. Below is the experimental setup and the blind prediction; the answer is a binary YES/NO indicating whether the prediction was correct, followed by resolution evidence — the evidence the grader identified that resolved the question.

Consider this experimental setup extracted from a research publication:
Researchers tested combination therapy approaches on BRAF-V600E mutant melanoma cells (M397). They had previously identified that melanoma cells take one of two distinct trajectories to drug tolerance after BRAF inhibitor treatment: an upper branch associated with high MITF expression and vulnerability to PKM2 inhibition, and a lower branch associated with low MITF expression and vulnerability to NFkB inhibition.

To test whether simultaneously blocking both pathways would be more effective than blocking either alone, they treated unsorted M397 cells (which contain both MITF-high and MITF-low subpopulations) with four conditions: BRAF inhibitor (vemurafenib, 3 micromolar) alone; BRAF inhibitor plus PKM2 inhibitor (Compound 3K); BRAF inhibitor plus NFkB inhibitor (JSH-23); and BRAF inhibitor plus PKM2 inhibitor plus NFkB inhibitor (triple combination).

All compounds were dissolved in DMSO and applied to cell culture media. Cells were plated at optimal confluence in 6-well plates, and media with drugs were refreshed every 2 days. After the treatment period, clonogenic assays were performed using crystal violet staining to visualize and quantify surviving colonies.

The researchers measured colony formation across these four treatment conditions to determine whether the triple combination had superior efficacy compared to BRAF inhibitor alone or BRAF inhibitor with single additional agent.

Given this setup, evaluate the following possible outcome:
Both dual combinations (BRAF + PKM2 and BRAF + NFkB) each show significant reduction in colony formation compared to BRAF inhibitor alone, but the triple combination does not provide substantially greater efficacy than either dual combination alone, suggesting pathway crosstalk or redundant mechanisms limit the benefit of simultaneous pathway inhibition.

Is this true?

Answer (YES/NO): NO